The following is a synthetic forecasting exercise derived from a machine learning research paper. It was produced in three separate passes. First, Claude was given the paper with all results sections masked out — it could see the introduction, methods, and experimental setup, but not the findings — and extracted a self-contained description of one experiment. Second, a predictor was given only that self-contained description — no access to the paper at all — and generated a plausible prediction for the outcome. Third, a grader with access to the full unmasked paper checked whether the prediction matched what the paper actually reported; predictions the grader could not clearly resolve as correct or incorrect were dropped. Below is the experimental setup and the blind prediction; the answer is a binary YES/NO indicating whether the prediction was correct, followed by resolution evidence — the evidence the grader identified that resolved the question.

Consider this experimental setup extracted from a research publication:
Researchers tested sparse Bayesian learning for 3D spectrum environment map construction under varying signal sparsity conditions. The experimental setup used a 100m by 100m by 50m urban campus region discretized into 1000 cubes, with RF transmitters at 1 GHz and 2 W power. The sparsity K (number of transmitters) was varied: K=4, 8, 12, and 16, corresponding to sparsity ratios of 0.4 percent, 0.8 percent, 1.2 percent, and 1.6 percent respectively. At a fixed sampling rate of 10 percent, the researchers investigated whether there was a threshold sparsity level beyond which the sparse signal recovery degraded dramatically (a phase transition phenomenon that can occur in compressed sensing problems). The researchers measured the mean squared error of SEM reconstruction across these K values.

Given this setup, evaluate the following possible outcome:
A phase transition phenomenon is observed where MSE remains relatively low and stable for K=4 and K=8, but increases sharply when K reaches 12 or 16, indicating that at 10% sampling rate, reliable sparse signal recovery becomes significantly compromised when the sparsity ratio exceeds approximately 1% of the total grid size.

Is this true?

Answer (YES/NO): NO